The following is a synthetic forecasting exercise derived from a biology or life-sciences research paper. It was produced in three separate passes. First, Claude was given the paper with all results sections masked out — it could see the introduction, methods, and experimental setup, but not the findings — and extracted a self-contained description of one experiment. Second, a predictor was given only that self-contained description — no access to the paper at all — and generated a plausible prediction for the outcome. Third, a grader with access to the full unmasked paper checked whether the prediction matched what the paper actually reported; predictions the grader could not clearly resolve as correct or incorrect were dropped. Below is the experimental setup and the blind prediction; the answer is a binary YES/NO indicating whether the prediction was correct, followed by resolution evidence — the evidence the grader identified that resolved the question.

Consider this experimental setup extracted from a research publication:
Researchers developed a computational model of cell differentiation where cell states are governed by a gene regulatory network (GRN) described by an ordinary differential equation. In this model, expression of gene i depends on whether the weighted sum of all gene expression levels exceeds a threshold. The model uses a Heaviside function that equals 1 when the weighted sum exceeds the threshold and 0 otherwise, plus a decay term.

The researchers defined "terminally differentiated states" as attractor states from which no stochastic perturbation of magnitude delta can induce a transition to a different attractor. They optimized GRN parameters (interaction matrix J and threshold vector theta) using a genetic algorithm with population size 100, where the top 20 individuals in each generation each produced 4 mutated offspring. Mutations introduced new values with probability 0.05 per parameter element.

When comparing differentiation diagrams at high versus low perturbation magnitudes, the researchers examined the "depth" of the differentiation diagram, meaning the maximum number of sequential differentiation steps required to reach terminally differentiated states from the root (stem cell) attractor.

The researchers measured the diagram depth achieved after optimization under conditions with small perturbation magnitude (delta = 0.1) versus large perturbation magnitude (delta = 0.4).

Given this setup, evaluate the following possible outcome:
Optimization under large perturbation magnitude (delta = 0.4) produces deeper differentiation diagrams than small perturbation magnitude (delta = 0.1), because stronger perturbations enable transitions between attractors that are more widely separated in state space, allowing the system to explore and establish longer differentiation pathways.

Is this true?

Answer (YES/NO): YES